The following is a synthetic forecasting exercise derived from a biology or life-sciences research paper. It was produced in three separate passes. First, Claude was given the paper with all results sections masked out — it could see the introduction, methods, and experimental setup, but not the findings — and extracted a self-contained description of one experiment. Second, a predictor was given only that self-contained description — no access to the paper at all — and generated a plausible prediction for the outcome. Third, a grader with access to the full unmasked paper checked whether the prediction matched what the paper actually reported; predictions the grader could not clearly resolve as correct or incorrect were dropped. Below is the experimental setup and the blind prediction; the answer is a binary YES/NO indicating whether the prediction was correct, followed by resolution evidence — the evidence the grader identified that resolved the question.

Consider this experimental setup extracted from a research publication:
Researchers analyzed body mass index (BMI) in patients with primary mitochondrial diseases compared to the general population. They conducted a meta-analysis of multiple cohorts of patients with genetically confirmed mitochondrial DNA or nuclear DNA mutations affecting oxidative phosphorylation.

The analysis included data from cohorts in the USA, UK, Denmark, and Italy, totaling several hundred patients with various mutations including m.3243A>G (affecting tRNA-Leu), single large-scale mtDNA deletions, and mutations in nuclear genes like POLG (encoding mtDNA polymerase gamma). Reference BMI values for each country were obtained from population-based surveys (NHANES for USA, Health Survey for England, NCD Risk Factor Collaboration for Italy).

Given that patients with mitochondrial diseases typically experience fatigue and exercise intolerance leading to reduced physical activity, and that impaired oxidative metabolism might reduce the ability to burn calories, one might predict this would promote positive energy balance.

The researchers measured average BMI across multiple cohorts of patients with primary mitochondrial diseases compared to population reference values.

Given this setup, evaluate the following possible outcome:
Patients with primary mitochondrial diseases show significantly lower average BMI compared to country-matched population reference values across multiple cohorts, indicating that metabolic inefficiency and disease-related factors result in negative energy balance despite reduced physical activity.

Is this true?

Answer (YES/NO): YES